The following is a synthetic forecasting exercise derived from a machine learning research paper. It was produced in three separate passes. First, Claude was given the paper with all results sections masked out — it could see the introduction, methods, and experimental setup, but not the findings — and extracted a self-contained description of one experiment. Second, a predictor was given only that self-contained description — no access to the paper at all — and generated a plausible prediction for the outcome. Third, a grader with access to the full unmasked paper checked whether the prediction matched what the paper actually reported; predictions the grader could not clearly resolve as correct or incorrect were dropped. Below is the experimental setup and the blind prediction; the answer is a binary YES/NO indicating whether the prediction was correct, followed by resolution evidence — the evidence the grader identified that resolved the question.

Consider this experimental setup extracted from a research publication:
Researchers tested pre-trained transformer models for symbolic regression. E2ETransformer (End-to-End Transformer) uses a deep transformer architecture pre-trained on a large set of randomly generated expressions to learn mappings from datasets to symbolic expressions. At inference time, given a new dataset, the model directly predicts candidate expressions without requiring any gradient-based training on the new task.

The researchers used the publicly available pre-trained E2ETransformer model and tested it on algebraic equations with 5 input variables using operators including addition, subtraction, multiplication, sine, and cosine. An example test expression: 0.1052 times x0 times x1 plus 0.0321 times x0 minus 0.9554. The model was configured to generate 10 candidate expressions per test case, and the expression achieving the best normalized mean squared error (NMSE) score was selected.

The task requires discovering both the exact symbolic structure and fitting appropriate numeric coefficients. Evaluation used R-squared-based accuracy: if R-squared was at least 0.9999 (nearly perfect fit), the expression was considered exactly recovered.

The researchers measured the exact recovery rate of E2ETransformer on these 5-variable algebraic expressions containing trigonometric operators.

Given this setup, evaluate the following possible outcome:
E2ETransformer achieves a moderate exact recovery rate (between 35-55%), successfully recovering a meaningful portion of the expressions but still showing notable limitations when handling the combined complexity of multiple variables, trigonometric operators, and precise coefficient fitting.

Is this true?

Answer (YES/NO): NO